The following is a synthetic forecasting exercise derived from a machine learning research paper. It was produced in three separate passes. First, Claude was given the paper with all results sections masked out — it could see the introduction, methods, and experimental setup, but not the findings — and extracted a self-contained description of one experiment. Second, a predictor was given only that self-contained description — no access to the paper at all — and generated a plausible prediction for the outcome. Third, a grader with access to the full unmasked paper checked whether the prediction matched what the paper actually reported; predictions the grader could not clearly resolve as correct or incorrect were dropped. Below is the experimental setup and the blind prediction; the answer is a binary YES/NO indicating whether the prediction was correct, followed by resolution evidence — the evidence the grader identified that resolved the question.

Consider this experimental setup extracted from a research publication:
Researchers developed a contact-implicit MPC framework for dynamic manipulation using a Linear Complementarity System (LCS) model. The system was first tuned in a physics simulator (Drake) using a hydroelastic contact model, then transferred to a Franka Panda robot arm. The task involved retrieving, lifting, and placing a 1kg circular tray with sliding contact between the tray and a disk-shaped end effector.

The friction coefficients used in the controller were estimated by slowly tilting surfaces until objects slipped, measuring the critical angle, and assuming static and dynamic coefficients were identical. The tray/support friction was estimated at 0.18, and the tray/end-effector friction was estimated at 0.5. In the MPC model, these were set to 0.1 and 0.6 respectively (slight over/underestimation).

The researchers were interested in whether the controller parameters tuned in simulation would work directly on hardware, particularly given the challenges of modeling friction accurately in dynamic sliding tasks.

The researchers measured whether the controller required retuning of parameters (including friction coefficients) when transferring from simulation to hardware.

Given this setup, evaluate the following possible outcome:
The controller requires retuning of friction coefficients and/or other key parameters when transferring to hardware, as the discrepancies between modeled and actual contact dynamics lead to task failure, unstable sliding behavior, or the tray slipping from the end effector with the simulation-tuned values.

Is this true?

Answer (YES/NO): NO